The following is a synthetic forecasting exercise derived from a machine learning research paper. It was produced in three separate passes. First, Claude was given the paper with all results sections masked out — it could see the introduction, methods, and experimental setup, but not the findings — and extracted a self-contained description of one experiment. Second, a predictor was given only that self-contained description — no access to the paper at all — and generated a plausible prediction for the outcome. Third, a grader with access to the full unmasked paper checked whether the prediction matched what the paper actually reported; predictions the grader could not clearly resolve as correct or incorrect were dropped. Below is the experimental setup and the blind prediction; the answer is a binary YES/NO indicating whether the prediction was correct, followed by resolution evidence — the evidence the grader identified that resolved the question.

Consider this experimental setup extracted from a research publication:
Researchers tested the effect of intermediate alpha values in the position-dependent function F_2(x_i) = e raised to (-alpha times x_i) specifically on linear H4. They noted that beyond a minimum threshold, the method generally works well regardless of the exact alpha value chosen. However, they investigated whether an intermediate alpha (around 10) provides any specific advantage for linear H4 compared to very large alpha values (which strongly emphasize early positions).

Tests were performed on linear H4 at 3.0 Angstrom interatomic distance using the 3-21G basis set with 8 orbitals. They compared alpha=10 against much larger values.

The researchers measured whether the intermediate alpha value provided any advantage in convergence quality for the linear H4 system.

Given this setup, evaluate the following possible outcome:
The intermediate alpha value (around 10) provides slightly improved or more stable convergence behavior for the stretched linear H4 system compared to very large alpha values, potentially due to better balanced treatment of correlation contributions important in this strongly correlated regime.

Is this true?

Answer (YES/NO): YES